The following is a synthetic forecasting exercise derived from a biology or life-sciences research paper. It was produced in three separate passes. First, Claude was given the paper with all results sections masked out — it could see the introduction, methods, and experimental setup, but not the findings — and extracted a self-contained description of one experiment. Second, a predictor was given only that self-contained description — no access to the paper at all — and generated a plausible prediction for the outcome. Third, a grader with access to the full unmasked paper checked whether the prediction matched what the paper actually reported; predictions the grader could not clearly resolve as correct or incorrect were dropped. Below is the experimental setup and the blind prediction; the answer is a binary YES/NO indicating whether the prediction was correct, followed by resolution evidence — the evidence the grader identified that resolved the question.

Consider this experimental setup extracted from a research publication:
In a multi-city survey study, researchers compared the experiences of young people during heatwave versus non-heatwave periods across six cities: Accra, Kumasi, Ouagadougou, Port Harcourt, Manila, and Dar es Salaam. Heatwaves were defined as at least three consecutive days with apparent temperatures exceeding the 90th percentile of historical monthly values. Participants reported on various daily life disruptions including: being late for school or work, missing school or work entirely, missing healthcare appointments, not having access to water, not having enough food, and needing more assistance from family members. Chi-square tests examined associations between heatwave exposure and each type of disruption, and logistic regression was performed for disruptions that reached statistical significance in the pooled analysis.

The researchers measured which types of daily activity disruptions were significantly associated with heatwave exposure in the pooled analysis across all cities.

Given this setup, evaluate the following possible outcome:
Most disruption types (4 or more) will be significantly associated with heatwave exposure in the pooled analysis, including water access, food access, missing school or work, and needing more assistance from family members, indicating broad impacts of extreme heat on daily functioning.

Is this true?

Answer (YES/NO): NO